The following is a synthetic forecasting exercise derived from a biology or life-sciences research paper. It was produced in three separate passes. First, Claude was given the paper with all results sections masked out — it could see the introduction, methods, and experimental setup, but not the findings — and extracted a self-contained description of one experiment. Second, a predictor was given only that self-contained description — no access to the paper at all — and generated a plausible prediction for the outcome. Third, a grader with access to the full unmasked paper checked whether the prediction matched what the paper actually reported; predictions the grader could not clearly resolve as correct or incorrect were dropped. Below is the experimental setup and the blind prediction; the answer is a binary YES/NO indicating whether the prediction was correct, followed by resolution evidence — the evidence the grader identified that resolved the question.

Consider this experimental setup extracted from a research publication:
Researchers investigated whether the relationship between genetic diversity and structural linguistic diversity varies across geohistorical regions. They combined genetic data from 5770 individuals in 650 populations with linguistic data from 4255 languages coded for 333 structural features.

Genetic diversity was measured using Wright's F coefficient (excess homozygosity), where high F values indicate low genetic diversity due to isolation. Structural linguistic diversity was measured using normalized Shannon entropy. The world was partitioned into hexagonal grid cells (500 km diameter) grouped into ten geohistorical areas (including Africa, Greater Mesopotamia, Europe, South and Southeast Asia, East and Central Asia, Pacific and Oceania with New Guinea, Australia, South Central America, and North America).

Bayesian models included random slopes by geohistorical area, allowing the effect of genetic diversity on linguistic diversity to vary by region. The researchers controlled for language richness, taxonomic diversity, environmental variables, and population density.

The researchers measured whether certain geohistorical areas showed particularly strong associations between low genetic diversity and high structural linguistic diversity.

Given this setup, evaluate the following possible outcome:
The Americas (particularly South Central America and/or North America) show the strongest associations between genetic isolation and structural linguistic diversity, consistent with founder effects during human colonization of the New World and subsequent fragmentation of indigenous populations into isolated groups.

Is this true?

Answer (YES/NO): NO